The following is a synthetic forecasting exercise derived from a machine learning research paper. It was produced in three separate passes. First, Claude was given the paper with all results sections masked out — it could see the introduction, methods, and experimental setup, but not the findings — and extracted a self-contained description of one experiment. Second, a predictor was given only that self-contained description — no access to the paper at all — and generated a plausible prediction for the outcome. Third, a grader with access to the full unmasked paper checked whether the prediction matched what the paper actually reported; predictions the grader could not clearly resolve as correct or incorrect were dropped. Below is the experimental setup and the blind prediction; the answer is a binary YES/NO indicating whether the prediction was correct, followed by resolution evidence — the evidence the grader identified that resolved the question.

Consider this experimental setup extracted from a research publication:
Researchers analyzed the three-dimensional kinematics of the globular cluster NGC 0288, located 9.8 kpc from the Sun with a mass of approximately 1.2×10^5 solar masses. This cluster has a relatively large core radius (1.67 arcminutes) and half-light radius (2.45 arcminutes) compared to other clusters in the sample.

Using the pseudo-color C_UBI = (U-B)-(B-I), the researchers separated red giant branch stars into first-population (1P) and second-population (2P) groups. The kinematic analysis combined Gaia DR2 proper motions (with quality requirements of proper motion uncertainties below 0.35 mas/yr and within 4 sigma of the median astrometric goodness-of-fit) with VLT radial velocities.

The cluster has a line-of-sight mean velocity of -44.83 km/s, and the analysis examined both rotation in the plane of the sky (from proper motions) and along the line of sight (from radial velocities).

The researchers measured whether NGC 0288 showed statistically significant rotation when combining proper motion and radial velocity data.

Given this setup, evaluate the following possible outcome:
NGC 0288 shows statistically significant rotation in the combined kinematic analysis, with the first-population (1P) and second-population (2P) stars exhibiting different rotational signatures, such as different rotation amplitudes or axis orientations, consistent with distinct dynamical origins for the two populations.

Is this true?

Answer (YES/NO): NO